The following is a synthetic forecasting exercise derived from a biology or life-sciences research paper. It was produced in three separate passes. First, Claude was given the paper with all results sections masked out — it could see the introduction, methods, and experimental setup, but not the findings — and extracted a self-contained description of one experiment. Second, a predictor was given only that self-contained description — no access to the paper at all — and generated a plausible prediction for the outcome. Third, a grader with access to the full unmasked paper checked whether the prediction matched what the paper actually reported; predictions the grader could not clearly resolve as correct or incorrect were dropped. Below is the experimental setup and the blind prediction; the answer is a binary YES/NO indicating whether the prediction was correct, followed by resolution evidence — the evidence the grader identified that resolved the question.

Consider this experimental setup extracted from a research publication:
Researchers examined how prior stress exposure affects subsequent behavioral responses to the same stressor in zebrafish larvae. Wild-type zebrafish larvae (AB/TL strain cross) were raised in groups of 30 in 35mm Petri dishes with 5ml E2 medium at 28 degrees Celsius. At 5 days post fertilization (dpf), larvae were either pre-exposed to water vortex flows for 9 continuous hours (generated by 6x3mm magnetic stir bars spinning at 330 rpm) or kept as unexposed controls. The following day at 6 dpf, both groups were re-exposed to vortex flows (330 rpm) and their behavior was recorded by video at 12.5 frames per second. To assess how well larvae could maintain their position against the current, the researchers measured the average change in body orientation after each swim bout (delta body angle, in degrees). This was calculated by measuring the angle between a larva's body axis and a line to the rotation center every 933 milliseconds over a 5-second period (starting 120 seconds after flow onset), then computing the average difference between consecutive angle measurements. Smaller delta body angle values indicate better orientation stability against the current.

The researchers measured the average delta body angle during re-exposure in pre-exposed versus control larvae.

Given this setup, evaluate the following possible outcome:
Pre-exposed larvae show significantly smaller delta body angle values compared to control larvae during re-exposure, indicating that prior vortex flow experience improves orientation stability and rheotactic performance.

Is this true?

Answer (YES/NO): NO